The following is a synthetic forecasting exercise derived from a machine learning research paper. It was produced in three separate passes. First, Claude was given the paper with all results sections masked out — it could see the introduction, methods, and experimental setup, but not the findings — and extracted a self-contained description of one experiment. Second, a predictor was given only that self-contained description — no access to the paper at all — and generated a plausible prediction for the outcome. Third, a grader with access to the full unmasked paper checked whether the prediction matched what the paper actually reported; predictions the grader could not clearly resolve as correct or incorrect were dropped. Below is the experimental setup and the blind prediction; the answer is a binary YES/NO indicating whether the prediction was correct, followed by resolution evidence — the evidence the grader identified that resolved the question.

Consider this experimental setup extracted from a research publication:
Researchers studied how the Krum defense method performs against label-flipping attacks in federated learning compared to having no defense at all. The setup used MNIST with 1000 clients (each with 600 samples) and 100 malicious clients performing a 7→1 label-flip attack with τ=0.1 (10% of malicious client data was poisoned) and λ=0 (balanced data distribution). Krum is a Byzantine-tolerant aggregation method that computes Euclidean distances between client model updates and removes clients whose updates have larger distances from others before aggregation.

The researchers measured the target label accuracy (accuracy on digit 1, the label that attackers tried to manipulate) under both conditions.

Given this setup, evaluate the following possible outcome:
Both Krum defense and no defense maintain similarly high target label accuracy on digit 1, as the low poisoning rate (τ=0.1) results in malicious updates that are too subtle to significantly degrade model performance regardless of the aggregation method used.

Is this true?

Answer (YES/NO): NO